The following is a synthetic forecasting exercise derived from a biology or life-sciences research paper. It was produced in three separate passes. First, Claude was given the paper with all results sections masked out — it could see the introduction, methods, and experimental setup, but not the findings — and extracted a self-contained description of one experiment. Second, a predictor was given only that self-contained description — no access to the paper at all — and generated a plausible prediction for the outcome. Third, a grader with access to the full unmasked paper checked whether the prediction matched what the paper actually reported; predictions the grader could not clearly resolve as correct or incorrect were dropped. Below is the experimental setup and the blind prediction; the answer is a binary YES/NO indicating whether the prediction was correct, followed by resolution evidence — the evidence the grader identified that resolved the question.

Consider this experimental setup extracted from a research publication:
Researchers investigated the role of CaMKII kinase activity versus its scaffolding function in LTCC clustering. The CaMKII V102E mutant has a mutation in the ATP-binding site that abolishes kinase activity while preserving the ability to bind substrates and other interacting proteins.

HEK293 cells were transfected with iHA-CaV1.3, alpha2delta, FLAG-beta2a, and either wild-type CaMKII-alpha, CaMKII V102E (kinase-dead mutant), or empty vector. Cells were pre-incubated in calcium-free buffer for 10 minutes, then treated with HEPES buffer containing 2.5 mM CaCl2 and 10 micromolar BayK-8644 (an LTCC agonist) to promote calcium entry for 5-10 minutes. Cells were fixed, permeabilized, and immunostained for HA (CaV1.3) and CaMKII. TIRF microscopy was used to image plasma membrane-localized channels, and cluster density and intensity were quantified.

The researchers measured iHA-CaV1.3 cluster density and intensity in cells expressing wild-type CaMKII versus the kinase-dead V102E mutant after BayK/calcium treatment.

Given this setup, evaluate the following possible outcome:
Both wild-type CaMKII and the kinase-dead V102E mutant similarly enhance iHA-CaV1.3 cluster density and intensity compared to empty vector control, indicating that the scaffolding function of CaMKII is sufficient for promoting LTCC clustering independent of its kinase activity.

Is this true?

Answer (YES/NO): NO